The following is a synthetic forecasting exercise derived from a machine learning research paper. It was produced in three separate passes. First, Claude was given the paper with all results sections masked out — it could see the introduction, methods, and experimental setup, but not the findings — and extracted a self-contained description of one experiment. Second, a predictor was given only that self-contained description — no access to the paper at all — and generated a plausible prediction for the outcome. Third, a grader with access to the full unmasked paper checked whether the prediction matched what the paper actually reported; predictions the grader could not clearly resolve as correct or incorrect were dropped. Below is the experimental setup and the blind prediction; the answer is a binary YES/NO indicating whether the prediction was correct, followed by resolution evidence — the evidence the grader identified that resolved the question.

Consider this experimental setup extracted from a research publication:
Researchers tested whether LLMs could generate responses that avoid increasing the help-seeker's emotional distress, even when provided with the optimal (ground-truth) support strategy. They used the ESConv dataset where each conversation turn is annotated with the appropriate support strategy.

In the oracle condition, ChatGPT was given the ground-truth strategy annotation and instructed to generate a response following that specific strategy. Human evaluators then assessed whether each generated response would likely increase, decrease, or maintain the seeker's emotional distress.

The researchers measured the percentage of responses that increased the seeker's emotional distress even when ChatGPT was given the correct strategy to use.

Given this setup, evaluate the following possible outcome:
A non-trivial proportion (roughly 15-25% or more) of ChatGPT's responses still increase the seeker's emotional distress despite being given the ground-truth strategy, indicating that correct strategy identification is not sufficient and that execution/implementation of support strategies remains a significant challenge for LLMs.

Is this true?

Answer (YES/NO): NO